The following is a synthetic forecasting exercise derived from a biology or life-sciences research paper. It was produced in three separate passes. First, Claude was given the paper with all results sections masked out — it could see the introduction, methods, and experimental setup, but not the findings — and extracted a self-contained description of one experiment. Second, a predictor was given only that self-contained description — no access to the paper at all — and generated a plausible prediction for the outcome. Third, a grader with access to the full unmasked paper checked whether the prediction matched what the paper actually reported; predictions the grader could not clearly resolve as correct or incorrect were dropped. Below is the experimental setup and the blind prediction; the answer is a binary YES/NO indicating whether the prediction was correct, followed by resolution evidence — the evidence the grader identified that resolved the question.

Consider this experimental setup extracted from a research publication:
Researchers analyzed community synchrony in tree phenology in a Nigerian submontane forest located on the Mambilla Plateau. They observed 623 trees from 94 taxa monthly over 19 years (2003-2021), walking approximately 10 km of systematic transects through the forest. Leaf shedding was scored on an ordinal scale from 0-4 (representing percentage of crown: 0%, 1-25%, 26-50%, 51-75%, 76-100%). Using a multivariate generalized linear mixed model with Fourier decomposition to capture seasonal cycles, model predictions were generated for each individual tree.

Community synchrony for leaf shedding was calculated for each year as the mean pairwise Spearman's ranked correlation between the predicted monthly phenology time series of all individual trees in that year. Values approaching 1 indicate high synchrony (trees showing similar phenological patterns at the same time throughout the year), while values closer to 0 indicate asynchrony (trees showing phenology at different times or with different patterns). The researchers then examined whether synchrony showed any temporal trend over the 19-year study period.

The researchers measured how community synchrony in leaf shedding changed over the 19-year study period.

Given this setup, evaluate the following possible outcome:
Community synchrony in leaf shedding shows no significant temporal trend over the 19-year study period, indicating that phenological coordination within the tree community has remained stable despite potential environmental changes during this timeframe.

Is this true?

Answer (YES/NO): NO